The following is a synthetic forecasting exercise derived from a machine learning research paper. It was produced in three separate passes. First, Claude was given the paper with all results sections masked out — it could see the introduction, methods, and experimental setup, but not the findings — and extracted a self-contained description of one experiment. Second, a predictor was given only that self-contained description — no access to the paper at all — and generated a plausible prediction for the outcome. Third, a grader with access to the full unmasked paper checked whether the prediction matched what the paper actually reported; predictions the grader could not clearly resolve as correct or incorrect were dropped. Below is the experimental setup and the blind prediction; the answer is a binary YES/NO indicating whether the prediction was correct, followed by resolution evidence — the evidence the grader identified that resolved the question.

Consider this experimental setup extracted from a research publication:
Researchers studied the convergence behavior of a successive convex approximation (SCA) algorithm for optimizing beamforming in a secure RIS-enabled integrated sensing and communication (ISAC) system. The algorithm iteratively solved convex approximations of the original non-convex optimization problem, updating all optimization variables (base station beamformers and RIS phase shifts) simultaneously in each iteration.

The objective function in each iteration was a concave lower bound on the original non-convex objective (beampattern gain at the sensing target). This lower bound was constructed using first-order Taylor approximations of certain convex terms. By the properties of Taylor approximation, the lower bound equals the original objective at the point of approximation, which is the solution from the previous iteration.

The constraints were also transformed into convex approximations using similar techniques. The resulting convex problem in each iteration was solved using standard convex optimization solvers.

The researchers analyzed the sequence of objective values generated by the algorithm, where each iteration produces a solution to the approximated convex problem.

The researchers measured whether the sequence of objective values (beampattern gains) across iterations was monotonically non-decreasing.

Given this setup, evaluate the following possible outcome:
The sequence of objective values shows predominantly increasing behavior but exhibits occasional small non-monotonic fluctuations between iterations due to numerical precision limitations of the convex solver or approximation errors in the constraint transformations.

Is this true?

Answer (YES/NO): NO